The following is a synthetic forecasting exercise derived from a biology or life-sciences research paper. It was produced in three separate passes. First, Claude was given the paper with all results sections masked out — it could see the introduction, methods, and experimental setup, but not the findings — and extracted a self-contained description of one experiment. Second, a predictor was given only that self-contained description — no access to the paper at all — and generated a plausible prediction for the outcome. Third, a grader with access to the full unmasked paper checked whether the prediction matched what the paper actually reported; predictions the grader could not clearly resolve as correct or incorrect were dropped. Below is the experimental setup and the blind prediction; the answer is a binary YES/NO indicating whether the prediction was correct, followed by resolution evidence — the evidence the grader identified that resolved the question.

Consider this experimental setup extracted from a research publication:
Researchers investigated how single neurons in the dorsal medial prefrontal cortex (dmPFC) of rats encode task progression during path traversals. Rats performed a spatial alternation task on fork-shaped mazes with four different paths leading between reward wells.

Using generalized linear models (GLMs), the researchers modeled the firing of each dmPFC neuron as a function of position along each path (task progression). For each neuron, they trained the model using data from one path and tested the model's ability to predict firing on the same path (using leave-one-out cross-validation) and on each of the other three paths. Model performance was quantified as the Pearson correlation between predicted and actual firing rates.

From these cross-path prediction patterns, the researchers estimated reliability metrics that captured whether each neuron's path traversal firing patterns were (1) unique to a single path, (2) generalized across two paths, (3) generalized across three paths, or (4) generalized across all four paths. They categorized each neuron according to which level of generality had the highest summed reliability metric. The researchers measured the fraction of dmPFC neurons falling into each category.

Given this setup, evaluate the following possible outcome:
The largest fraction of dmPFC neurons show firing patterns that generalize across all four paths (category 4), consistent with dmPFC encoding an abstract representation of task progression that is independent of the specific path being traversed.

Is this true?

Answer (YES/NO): YES